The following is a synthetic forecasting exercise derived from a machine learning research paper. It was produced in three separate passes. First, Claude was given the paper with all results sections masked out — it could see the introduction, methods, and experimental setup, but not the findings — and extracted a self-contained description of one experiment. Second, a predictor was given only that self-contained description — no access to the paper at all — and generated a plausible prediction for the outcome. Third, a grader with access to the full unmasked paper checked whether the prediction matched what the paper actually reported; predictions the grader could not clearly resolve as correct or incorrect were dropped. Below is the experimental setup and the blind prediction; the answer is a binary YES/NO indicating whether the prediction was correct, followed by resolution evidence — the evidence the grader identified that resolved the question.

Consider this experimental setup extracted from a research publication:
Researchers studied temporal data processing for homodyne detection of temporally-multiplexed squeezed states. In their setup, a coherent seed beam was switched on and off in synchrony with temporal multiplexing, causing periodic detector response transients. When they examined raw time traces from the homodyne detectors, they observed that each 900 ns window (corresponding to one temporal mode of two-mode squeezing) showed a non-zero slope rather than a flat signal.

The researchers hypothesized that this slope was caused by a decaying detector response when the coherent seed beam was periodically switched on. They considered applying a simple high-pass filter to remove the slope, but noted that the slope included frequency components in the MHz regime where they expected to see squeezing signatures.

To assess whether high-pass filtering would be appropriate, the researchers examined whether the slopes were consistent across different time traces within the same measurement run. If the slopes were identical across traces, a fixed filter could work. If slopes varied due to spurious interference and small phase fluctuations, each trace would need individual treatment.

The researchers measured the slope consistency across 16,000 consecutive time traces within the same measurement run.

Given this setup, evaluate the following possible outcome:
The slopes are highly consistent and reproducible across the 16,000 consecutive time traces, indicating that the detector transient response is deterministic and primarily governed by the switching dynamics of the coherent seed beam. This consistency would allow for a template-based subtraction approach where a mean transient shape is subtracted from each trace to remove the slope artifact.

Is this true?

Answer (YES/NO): NO